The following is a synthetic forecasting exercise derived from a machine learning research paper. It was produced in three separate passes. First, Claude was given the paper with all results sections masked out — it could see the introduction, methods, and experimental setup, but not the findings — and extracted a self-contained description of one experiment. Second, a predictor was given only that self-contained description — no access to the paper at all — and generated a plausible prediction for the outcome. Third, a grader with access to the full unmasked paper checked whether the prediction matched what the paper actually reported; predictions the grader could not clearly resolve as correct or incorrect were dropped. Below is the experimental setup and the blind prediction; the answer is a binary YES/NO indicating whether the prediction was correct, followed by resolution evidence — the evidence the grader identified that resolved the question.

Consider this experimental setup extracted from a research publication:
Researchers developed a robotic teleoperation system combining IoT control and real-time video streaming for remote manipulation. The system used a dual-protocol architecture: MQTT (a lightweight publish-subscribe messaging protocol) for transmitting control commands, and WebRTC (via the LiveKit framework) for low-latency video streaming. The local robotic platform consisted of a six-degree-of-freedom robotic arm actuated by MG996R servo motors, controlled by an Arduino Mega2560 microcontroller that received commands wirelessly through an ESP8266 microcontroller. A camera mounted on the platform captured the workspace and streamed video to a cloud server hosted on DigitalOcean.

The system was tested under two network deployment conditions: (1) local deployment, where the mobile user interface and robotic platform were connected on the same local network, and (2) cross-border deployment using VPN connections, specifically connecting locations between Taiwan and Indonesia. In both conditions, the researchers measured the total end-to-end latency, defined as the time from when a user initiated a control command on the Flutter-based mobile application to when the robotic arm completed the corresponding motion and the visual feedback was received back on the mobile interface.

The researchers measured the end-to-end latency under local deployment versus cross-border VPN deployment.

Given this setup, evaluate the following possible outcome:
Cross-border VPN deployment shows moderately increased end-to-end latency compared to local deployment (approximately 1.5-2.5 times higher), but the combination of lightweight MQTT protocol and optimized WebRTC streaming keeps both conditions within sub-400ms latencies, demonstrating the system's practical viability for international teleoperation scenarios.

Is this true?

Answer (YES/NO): NO